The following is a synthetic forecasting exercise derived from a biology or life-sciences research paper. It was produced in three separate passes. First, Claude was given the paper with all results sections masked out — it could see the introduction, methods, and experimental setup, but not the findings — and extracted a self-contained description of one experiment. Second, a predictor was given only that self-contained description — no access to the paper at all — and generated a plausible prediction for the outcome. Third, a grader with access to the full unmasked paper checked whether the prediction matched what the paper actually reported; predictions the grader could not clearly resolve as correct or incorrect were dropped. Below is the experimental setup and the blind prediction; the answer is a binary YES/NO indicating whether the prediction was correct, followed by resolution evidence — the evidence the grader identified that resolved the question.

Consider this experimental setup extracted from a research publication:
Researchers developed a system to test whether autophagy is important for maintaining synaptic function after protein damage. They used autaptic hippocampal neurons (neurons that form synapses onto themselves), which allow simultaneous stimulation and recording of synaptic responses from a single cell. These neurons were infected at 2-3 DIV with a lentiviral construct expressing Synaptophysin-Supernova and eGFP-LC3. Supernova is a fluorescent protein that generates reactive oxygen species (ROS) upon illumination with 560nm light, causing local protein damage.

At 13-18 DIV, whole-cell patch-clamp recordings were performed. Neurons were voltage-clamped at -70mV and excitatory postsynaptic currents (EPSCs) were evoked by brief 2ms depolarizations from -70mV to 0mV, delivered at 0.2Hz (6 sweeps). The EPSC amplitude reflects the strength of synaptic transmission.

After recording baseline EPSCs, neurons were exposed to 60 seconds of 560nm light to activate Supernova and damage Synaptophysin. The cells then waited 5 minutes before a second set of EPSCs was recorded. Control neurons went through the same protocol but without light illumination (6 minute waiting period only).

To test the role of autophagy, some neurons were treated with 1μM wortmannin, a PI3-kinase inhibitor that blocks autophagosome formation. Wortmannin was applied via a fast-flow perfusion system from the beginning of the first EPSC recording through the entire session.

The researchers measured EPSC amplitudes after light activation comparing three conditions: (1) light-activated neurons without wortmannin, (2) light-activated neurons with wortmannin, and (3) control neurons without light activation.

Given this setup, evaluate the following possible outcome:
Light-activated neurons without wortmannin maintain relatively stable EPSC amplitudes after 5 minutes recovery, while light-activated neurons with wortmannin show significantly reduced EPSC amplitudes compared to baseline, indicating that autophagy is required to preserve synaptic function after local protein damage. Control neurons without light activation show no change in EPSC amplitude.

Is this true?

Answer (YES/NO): YES